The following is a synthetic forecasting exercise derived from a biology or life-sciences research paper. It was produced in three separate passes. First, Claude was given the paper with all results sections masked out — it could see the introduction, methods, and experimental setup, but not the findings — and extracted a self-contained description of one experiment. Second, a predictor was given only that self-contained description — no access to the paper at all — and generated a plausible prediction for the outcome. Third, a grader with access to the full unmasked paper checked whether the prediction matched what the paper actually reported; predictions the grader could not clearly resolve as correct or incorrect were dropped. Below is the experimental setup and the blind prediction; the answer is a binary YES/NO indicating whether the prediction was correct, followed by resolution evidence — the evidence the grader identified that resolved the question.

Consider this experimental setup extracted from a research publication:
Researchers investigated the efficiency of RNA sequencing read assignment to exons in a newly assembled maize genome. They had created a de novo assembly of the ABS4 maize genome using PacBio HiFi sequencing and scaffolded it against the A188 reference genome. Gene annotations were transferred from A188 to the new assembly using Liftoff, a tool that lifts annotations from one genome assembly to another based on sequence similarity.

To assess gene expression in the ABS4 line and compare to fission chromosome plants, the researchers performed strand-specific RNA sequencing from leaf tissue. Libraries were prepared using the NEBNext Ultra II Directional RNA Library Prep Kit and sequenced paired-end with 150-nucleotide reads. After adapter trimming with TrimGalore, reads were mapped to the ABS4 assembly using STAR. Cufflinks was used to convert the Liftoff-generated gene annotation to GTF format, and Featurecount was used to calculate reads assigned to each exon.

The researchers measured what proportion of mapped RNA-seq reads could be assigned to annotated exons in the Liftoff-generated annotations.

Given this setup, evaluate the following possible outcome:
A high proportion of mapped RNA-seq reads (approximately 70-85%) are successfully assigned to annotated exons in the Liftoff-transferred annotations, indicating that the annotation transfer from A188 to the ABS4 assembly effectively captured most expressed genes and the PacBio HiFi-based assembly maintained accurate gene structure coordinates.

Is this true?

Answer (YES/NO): NO